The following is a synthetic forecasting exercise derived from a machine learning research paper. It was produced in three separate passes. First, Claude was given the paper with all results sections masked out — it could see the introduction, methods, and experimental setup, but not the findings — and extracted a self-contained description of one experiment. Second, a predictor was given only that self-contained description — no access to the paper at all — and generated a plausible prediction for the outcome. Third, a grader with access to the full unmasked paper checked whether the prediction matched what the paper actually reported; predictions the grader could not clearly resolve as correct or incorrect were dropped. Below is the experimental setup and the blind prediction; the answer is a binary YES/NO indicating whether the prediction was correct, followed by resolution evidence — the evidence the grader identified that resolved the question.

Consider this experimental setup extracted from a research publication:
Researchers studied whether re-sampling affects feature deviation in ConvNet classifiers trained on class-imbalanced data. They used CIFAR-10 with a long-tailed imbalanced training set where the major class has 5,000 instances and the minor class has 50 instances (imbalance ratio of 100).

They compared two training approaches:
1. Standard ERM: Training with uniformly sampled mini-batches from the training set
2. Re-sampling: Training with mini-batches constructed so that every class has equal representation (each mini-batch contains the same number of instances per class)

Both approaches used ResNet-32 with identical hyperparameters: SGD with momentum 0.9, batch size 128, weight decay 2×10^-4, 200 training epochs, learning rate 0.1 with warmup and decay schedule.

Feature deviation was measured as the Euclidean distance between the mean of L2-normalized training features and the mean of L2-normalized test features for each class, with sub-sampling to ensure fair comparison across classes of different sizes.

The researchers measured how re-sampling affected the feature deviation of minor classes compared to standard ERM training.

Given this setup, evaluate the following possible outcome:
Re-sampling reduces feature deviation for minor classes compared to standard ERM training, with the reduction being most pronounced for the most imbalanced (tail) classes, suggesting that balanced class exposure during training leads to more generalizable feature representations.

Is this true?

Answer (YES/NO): NO